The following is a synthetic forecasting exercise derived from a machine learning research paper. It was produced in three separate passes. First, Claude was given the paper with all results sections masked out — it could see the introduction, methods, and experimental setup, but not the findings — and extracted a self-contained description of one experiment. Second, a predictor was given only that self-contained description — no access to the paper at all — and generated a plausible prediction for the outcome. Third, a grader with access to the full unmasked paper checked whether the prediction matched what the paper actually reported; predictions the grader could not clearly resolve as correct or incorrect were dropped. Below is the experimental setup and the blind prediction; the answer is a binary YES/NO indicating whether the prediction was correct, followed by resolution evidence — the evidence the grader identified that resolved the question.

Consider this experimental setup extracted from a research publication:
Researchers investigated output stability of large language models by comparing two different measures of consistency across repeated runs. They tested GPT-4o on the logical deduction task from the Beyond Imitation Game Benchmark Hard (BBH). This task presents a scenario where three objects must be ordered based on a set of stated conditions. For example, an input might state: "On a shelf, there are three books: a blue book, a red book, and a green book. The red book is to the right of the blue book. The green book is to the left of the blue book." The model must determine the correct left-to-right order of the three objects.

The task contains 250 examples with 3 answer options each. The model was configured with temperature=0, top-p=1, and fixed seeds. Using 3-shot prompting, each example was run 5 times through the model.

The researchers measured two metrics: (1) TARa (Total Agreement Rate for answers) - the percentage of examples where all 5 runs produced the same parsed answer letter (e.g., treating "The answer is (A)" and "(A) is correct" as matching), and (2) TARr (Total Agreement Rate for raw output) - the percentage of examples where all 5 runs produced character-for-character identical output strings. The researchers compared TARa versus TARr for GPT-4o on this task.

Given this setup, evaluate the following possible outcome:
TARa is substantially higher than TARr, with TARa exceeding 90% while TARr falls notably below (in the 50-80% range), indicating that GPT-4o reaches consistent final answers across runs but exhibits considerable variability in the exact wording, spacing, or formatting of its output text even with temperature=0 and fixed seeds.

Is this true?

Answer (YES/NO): NO